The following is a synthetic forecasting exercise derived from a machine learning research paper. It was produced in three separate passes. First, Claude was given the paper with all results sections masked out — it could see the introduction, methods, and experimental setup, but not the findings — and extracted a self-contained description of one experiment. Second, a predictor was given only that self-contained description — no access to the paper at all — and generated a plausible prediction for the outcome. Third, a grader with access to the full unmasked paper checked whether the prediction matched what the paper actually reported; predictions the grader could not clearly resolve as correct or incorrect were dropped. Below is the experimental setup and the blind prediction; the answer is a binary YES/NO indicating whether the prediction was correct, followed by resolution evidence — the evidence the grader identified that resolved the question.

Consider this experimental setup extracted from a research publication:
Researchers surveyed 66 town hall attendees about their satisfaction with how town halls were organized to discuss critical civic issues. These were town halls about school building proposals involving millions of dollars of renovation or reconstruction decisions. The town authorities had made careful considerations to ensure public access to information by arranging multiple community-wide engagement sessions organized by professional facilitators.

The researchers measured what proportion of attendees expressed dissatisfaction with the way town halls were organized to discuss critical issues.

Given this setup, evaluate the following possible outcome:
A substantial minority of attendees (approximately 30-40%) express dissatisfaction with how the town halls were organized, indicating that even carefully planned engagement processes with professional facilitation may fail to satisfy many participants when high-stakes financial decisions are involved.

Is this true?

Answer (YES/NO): NO